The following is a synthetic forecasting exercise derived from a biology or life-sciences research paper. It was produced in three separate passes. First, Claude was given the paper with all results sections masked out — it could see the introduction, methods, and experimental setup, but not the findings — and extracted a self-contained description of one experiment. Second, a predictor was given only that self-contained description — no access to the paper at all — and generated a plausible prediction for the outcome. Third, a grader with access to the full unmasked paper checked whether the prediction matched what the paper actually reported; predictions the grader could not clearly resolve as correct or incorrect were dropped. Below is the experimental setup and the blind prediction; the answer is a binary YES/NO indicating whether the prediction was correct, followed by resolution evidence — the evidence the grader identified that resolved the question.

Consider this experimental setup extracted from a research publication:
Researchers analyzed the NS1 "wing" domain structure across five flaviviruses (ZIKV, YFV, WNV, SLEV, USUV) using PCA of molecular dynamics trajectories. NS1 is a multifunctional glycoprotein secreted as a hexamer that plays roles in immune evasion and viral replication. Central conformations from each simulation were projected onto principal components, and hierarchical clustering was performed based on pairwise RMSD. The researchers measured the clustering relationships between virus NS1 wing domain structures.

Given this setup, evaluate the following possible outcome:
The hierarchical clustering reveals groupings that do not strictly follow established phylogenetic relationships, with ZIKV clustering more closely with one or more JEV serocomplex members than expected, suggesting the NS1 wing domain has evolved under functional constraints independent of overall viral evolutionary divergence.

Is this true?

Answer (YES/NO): NO